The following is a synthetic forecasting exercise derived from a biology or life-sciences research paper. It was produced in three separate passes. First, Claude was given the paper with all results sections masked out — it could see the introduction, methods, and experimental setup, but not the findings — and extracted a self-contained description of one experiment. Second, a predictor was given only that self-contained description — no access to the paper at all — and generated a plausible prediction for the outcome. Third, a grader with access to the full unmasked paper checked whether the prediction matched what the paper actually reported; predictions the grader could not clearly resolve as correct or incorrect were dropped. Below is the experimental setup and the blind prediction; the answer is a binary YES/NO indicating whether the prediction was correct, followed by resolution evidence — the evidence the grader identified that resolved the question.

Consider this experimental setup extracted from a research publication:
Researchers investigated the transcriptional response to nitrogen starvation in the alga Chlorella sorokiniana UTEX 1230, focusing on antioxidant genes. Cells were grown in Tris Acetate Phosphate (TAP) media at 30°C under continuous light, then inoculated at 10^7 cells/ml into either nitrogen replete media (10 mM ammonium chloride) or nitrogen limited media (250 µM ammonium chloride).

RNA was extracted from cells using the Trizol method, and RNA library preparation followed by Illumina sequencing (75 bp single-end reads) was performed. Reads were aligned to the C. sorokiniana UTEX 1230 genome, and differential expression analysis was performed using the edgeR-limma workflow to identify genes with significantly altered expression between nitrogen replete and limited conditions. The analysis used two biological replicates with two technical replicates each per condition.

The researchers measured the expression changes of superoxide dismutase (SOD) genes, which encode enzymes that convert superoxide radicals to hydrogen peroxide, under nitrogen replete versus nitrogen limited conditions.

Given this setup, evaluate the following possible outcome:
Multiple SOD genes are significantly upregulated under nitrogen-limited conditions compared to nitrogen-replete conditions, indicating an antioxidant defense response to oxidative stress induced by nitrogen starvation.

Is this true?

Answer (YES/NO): NO